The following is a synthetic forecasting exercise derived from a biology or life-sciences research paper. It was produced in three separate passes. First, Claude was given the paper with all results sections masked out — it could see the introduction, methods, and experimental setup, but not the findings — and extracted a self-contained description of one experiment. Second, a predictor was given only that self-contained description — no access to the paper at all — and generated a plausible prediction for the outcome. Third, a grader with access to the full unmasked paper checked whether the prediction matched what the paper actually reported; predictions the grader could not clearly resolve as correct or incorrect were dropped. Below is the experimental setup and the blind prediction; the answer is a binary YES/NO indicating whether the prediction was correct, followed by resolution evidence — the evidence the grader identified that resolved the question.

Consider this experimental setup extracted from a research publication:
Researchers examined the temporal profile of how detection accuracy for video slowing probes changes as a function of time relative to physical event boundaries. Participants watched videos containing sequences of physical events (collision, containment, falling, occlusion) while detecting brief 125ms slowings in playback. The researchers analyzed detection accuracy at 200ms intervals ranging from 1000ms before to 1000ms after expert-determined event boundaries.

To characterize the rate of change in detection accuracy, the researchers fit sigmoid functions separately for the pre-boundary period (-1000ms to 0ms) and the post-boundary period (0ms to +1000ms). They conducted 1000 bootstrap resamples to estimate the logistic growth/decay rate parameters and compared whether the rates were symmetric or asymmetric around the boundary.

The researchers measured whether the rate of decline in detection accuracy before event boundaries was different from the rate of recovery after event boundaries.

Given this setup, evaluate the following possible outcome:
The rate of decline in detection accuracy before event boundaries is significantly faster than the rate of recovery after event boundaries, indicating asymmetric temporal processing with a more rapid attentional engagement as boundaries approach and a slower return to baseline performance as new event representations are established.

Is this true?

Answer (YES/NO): NO